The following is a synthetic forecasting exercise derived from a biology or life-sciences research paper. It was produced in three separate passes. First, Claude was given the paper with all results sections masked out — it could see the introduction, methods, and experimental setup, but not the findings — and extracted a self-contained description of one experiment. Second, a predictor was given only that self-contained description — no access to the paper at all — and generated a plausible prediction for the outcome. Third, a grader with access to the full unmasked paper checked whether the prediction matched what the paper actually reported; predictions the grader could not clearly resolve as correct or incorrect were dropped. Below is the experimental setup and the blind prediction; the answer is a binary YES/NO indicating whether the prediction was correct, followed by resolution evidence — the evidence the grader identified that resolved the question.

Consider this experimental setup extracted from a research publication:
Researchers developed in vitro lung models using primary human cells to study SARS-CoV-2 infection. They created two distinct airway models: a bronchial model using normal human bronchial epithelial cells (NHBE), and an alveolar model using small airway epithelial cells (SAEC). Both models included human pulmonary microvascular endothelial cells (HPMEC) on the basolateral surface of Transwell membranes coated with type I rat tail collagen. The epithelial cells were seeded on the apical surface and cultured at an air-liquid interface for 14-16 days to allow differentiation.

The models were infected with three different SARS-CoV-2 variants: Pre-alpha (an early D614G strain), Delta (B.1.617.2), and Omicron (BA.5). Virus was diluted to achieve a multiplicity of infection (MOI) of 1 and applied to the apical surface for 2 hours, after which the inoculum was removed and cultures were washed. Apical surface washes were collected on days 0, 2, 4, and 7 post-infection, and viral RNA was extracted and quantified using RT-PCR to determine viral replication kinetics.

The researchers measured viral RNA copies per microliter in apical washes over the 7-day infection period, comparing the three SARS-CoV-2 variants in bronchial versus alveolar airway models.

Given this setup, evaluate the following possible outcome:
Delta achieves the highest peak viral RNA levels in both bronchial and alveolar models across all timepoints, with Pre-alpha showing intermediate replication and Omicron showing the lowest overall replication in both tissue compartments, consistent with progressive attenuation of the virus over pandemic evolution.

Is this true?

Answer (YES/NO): NO